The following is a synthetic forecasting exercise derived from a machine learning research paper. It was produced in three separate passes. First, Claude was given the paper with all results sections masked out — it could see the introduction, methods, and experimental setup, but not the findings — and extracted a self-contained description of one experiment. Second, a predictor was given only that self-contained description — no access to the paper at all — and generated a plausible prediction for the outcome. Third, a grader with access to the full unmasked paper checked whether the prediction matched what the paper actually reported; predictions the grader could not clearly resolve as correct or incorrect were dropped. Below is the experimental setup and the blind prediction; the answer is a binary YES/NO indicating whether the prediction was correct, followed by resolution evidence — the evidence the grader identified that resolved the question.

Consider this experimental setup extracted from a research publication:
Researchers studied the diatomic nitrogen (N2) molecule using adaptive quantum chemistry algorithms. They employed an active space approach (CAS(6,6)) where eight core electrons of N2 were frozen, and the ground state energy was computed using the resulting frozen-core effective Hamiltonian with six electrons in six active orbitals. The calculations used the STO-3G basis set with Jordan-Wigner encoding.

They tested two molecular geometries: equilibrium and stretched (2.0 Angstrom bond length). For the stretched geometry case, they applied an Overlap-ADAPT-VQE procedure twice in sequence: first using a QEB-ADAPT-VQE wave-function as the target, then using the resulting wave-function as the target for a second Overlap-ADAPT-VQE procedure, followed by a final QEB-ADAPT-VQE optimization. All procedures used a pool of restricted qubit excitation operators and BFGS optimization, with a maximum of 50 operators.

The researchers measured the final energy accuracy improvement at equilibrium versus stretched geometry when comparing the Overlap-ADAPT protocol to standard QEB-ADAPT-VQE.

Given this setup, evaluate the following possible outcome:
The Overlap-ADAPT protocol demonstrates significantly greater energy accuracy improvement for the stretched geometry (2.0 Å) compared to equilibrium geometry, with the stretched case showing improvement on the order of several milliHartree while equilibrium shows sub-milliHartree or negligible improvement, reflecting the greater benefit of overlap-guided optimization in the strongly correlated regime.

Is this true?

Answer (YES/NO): YES